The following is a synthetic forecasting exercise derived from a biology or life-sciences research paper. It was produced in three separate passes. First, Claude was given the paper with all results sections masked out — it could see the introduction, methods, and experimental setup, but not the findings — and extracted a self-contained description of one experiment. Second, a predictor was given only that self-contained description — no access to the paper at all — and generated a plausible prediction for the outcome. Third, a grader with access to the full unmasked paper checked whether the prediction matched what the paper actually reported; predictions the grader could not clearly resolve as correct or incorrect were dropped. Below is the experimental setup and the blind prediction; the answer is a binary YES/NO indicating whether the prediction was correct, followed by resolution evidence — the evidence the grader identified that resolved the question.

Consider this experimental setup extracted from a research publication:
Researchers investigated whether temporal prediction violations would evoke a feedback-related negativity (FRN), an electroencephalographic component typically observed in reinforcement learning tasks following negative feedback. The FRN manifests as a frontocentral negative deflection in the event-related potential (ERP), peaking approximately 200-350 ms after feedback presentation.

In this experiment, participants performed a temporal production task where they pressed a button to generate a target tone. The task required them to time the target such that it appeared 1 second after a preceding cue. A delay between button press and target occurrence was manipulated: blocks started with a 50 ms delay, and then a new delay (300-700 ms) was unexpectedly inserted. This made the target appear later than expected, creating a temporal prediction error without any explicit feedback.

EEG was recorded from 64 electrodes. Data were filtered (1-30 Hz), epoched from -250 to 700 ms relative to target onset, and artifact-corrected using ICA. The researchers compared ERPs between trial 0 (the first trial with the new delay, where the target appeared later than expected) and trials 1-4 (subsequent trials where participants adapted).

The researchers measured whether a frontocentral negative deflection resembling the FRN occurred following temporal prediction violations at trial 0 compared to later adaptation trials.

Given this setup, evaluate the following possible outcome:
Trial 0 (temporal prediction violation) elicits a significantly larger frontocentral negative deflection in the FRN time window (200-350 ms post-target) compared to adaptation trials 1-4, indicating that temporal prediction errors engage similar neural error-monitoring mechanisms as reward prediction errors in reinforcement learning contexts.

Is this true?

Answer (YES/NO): YES